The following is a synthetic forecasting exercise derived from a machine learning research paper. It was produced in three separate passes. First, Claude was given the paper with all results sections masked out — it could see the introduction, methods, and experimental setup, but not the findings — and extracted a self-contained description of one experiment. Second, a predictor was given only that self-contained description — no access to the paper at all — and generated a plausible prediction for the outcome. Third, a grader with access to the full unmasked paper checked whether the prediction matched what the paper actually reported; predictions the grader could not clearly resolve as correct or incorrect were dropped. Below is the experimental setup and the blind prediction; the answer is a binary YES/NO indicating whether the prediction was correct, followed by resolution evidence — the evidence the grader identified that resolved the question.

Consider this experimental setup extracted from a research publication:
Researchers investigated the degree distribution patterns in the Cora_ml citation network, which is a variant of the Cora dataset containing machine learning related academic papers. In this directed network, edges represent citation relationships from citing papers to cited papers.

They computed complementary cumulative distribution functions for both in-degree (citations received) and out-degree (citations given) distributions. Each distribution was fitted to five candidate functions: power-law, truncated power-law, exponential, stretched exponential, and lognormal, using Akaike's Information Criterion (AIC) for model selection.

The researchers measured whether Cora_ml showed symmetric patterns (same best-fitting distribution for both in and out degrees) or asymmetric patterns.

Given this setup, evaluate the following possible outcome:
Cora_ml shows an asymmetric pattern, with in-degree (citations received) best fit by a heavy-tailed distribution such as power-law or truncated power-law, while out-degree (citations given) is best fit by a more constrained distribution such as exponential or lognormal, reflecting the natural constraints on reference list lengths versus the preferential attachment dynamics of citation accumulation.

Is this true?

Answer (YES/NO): NO